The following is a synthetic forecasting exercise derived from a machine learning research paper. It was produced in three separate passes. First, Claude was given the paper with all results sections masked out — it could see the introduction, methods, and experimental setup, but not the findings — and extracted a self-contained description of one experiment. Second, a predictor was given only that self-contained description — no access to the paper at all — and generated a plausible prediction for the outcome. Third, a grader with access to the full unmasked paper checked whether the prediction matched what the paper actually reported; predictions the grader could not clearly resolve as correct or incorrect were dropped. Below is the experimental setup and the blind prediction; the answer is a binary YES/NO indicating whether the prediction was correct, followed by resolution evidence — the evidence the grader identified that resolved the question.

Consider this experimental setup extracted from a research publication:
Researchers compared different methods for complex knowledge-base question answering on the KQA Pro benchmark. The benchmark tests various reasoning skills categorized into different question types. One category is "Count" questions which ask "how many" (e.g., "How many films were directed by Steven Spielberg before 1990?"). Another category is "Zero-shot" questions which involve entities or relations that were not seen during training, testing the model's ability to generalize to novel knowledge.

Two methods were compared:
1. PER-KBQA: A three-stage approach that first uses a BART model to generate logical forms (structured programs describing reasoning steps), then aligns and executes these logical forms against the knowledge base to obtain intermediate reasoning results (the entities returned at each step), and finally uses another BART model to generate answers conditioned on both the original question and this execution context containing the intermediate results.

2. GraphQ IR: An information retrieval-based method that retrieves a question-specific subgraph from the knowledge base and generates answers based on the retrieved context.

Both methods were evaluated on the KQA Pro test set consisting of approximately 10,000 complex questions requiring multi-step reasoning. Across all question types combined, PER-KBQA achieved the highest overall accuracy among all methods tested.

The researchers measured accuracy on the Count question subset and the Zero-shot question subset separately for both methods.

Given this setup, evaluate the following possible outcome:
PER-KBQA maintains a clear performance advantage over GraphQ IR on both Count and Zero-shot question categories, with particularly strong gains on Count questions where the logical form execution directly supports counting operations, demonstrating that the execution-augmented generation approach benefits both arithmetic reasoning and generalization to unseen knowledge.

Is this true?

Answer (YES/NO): NO